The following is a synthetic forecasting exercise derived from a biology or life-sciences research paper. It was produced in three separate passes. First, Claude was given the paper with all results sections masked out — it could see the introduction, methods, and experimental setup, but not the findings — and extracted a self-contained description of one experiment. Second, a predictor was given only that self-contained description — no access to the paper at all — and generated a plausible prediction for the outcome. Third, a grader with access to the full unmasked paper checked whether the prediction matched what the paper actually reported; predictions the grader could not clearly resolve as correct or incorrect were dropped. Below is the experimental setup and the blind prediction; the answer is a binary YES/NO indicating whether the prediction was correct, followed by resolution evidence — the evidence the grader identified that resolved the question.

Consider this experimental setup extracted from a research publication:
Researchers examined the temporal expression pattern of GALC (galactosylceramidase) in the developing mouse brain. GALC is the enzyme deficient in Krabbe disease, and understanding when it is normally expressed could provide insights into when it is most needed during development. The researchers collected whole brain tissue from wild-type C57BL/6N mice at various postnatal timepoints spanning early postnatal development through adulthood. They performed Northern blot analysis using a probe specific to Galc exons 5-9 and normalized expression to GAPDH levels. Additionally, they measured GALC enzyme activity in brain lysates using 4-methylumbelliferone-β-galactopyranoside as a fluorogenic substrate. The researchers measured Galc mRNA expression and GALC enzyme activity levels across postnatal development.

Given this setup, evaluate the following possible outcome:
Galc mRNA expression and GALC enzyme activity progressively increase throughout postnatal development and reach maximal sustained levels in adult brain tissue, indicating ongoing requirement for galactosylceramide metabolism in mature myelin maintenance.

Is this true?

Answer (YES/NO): NO